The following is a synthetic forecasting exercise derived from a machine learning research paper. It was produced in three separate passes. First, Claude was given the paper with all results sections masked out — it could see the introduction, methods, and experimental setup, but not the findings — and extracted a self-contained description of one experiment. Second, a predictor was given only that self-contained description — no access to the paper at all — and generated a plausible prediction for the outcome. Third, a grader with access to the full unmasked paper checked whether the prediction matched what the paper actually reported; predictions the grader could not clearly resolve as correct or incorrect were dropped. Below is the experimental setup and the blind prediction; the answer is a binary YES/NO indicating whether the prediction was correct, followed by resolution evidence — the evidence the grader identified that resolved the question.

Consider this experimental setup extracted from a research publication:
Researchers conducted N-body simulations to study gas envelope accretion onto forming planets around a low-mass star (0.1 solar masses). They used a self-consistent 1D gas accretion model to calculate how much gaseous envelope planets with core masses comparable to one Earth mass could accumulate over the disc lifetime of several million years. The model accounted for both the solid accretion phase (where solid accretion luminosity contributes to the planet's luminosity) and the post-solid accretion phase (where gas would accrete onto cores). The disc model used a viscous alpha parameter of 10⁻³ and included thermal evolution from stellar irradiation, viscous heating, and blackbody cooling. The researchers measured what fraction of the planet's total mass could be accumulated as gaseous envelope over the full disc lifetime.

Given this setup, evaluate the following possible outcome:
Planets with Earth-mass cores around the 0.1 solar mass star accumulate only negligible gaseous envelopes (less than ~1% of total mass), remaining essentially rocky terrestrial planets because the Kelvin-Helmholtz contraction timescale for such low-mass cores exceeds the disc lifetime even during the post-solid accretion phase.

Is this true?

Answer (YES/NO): YES